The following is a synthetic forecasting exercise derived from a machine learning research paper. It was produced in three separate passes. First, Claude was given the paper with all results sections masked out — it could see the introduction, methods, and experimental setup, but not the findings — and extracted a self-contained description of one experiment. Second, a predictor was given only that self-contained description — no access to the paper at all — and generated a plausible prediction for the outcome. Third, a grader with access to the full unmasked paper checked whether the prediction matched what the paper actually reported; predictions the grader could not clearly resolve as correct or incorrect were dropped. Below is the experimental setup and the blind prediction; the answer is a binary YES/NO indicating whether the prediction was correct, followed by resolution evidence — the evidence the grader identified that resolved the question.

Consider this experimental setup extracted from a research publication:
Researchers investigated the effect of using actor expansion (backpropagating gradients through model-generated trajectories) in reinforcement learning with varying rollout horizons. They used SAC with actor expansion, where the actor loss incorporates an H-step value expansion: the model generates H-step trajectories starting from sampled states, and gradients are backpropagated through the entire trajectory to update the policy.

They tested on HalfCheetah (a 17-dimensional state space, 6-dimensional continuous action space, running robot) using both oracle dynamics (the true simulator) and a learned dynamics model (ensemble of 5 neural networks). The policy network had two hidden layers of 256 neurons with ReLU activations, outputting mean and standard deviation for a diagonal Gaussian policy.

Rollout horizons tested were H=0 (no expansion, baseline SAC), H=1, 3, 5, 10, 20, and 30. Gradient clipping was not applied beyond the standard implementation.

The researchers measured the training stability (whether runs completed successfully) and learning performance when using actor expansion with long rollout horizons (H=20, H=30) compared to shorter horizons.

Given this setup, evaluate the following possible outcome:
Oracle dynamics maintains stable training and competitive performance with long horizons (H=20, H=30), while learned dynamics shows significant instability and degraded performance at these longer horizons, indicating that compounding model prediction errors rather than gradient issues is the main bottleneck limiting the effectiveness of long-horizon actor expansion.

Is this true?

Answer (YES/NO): NO